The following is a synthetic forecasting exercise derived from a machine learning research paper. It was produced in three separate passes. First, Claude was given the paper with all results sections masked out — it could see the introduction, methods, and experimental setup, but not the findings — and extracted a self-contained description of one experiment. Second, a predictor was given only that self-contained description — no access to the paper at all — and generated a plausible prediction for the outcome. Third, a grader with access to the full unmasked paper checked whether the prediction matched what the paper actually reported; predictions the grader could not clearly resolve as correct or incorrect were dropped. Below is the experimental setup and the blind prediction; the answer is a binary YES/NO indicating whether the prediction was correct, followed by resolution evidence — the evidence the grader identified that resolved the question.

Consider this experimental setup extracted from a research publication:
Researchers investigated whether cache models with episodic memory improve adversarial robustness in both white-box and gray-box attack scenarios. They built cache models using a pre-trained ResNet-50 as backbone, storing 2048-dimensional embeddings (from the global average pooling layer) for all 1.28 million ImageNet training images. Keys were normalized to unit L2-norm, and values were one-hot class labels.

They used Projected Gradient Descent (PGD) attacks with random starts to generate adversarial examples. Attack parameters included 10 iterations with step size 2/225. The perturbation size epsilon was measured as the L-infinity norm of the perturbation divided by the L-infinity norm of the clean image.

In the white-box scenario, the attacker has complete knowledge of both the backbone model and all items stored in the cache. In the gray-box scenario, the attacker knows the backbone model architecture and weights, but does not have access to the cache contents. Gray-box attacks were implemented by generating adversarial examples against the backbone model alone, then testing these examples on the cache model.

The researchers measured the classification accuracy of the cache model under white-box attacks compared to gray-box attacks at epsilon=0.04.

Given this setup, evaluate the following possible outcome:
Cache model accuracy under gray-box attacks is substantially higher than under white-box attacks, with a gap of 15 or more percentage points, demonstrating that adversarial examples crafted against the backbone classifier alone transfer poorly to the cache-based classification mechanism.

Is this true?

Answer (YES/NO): YES